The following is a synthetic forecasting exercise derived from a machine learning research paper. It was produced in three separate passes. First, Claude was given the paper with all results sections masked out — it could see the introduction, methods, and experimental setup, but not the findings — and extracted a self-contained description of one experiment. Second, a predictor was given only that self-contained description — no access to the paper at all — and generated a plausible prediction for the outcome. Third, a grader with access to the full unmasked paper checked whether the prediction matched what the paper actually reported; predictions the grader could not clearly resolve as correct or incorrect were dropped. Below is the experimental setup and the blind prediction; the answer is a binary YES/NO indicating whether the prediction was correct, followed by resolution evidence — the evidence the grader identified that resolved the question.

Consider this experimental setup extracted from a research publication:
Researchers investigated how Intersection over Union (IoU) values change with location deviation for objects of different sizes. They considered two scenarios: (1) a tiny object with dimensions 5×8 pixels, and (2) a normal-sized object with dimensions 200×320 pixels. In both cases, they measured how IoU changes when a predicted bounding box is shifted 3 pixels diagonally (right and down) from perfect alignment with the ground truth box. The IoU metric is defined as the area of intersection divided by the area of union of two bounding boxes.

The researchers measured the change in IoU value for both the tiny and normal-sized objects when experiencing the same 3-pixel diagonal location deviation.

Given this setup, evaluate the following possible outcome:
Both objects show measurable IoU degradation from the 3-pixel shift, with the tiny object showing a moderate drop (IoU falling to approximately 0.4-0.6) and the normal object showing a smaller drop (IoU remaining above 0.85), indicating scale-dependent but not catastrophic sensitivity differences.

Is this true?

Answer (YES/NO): NO